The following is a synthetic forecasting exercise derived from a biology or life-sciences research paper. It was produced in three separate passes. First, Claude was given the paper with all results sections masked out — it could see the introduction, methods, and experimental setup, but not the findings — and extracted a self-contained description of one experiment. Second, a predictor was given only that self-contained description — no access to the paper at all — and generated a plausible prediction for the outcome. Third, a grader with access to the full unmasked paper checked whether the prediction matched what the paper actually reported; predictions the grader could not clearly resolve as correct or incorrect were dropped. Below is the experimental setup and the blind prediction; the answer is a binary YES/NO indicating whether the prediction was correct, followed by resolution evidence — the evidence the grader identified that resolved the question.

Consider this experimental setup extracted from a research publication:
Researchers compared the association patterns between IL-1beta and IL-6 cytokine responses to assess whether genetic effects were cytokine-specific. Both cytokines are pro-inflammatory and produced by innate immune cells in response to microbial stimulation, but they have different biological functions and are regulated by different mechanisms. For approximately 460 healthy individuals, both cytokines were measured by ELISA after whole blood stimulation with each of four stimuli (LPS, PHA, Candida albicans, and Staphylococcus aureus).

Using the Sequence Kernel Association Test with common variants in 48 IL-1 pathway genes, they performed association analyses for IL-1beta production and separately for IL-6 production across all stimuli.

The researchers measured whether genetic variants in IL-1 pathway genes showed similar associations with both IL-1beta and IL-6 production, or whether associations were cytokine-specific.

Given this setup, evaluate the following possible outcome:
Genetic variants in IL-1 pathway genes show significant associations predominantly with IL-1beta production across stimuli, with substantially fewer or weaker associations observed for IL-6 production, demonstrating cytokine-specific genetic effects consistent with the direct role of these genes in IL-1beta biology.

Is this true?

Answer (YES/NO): NO